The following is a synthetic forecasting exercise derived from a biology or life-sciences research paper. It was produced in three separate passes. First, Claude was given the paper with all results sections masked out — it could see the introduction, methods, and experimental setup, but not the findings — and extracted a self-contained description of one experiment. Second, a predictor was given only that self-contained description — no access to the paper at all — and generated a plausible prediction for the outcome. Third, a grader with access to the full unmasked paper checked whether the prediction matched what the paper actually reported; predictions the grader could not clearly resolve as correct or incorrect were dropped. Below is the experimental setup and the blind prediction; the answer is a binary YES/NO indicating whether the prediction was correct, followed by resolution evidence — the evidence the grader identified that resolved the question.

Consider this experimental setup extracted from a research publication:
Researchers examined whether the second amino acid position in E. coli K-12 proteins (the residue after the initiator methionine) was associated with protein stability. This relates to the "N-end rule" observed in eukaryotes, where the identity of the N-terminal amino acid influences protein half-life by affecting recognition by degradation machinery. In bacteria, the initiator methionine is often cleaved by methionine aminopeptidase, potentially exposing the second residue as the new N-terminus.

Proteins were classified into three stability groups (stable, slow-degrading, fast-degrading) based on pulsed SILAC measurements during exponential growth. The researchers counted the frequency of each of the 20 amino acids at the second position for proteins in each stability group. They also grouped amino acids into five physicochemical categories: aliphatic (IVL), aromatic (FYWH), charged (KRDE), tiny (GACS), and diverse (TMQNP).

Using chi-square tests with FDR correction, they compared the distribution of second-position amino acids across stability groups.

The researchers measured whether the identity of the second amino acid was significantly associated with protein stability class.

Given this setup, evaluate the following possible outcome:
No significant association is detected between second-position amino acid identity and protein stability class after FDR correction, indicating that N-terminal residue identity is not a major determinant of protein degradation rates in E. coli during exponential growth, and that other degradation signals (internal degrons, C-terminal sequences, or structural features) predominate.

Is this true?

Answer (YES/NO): YES